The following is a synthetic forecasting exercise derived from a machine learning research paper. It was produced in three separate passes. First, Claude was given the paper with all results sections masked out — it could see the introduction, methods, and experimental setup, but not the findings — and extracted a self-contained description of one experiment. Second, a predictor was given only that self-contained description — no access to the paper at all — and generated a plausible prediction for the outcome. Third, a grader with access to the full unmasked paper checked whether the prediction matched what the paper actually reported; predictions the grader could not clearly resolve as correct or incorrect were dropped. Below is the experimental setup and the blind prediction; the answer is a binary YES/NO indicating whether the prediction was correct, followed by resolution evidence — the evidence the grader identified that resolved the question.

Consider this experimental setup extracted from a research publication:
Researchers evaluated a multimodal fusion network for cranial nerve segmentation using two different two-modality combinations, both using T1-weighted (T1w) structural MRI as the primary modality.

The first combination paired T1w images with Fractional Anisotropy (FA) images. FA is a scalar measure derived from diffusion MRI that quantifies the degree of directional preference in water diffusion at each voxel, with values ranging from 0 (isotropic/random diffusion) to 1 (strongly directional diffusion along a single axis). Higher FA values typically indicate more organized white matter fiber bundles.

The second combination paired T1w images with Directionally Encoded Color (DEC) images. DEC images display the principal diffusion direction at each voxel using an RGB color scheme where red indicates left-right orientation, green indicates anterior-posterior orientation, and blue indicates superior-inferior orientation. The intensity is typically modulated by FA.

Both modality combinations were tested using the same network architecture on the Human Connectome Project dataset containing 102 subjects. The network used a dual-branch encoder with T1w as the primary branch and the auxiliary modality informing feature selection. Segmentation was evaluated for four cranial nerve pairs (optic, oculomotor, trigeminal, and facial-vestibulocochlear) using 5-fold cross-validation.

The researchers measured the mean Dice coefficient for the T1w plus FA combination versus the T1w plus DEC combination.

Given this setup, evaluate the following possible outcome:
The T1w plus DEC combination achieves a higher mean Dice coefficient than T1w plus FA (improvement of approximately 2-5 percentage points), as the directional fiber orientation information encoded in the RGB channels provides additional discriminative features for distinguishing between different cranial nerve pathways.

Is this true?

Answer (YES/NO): NO